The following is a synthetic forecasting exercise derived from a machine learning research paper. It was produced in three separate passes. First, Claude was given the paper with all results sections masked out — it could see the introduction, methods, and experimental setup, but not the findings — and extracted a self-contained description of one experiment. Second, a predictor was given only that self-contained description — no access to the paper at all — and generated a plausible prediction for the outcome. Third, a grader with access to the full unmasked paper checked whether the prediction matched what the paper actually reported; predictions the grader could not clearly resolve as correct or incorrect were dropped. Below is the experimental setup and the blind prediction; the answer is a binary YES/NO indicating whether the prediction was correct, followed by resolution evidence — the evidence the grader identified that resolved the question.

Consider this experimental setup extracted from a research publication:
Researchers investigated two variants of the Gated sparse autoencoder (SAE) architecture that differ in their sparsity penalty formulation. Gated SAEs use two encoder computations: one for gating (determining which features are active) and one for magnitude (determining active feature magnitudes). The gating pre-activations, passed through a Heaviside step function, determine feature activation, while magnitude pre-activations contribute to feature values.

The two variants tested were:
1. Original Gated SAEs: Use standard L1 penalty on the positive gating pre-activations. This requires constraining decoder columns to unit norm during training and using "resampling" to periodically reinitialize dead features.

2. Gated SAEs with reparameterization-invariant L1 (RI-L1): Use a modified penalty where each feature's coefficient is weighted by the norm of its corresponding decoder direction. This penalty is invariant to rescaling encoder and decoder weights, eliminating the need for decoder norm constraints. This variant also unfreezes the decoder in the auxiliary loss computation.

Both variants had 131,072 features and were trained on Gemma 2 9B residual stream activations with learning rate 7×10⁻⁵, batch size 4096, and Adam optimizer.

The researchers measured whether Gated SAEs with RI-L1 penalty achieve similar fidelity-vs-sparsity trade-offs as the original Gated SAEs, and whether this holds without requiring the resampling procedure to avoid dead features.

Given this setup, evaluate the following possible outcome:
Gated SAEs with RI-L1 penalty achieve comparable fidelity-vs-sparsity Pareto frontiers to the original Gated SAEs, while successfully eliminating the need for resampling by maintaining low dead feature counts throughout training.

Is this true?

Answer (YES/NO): YES